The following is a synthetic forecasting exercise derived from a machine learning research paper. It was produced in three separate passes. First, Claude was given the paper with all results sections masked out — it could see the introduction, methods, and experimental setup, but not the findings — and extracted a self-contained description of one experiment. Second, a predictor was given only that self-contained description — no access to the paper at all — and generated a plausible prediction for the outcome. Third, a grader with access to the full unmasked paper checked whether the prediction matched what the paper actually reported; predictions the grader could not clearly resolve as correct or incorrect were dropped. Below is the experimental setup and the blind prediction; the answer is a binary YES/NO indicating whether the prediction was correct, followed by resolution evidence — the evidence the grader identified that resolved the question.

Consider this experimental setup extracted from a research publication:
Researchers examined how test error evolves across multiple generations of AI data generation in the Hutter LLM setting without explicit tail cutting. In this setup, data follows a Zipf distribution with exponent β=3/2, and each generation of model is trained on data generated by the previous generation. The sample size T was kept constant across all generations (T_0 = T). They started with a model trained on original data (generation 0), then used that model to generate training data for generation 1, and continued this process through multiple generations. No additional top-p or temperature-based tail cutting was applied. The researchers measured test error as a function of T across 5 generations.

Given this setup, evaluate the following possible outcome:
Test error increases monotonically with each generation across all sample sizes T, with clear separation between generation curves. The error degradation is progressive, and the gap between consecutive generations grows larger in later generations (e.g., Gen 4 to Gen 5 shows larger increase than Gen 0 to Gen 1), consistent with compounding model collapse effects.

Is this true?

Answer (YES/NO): NO